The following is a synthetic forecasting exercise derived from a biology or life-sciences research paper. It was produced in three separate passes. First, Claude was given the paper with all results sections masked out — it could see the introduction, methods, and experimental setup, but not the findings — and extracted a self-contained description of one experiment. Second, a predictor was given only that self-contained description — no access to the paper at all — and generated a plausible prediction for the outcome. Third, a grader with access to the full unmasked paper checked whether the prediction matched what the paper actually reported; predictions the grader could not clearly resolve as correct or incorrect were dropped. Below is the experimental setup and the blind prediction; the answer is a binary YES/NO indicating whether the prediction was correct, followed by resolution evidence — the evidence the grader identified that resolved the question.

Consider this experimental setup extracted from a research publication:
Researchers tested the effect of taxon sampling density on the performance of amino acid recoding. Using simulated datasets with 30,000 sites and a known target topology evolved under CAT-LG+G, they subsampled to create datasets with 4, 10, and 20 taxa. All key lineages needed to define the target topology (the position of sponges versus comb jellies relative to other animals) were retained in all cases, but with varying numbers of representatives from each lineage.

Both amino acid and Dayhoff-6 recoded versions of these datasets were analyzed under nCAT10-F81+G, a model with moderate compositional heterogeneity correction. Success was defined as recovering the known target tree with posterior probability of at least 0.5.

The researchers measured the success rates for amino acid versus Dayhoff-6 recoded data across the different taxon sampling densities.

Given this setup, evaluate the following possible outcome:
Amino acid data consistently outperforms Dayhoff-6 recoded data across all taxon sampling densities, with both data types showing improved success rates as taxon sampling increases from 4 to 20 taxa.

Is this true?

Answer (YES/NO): NO